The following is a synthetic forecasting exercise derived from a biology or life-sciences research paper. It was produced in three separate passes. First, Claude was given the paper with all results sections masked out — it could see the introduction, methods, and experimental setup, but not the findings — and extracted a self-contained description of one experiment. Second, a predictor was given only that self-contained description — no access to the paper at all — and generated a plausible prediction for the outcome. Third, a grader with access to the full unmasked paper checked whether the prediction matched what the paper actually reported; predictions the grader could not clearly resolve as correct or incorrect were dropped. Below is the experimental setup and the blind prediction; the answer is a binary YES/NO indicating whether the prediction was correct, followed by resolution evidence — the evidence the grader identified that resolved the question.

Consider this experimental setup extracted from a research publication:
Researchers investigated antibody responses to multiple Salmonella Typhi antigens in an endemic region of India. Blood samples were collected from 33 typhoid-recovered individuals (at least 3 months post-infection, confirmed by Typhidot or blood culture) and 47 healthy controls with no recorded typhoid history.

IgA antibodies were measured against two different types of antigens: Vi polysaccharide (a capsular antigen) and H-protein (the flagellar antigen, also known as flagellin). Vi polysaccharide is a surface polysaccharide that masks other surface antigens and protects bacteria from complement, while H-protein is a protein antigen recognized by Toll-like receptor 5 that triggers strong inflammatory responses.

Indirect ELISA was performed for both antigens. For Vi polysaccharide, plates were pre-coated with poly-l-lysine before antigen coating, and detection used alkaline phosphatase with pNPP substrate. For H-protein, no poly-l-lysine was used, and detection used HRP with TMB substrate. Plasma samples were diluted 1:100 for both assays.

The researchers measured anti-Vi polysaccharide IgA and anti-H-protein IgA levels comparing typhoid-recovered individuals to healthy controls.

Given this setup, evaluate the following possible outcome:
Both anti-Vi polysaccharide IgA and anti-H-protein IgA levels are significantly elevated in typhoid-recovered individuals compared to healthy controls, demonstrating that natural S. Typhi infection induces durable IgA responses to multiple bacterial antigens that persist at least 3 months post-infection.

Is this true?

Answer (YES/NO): NO